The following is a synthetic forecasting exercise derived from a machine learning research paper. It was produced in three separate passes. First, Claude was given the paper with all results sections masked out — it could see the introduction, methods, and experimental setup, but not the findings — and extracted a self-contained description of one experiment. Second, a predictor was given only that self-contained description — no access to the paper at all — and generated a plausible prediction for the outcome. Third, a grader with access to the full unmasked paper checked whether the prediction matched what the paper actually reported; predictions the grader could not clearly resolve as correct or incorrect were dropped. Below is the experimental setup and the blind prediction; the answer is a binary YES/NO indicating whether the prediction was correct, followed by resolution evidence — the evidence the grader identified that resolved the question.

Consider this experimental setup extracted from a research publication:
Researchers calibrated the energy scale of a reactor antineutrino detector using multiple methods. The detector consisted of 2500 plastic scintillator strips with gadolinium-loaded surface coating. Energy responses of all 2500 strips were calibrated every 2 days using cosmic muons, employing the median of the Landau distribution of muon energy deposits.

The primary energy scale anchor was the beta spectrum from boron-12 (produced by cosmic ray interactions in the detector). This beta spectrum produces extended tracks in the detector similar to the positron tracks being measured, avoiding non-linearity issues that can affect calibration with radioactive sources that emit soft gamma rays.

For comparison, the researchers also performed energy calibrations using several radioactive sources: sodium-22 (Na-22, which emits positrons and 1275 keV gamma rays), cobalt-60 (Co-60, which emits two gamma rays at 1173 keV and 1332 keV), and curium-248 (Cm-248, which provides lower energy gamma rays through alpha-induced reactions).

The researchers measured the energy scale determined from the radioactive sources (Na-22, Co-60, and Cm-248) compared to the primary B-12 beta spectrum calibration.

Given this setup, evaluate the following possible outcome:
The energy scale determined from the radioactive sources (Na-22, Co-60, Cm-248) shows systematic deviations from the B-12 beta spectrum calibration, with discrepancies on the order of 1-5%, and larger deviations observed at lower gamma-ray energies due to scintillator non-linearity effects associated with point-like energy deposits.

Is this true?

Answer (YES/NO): NO